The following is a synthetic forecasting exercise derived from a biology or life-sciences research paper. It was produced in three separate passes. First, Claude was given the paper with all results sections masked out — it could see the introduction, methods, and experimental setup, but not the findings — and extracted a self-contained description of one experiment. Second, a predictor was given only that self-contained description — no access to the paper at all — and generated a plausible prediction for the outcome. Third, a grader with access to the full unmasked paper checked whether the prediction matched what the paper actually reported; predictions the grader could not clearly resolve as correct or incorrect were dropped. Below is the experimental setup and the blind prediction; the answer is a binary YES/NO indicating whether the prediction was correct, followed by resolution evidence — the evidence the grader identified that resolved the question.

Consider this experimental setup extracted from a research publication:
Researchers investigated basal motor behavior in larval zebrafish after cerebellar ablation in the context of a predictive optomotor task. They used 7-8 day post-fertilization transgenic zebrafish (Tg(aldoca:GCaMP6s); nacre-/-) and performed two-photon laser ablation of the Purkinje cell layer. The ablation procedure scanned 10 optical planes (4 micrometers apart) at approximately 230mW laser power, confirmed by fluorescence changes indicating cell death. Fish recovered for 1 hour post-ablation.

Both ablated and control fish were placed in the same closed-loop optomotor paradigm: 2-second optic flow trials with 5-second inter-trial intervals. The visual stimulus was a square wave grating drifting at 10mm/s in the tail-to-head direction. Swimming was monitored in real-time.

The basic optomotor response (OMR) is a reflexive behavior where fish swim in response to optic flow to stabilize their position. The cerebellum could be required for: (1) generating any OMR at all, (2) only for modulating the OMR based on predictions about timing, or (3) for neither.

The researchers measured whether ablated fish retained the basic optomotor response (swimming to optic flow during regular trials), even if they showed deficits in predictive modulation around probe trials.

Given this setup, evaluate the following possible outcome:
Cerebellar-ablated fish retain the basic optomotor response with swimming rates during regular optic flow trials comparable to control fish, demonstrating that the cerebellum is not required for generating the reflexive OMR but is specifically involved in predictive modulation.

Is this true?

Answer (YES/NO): YES